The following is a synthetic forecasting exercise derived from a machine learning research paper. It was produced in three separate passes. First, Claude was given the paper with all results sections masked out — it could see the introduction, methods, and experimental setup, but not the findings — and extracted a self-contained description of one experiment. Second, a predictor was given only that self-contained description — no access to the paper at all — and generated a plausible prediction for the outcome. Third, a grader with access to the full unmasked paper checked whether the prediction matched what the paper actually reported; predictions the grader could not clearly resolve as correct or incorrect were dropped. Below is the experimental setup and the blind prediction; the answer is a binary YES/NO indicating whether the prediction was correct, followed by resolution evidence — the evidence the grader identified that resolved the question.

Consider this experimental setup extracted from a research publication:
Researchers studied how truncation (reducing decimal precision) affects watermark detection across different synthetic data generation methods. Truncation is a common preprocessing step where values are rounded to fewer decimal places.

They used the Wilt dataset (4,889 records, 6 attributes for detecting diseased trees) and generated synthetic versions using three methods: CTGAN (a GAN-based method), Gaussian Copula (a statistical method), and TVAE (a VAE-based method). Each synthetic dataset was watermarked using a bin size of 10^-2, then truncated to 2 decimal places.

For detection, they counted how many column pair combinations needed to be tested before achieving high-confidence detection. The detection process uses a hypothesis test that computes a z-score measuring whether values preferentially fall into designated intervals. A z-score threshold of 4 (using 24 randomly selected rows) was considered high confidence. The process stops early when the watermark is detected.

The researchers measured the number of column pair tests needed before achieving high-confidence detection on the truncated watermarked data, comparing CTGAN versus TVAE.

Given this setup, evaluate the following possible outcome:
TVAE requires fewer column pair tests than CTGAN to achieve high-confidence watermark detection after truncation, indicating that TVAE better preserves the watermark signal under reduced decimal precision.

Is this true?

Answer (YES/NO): YES